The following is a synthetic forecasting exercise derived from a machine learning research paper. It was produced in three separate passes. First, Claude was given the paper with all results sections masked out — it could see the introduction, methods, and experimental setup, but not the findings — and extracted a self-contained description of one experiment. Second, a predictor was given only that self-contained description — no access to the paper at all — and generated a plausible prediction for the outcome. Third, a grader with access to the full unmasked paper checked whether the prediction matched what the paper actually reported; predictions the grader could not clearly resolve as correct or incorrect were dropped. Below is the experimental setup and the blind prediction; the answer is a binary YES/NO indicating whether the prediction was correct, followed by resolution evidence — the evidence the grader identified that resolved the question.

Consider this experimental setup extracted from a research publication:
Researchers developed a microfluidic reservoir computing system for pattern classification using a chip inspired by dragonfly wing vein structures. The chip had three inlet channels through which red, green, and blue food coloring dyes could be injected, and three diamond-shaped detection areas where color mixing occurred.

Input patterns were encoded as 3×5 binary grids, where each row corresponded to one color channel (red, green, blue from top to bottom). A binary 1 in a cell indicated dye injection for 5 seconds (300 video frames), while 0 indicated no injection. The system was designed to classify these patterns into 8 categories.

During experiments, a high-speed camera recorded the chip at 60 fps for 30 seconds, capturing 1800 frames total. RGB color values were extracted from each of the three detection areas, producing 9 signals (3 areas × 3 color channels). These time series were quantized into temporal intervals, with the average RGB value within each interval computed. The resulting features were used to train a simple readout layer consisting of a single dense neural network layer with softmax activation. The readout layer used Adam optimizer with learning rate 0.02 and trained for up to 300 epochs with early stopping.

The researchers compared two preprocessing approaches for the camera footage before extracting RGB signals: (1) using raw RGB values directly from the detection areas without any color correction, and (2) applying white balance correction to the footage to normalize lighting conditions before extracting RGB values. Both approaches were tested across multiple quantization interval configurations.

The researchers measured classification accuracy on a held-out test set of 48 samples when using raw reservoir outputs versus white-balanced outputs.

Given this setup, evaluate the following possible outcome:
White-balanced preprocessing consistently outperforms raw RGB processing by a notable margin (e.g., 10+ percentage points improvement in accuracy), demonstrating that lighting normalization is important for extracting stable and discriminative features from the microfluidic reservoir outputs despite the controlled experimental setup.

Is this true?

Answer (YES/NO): NO